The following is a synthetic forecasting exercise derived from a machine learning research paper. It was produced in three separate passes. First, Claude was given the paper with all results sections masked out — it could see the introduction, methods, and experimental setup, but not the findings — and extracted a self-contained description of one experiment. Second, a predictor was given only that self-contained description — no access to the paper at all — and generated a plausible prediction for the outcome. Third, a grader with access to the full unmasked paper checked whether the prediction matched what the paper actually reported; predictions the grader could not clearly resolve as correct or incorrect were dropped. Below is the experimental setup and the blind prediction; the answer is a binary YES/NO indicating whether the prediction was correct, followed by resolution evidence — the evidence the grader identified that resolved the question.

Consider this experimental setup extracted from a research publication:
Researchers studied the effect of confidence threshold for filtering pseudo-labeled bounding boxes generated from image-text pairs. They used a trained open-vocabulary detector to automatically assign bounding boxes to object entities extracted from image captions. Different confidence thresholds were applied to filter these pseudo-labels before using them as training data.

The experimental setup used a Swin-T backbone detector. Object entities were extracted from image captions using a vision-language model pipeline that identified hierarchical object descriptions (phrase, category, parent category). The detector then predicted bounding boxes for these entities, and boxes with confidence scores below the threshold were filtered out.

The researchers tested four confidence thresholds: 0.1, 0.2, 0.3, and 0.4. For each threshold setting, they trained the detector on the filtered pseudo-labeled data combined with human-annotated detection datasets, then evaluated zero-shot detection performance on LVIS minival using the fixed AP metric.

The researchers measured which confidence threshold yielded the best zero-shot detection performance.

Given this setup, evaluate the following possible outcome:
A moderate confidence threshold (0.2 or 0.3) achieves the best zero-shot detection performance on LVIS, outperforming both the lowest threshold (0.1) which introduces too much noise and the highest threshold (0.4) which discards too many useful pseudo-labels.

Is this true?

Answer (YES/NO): YES